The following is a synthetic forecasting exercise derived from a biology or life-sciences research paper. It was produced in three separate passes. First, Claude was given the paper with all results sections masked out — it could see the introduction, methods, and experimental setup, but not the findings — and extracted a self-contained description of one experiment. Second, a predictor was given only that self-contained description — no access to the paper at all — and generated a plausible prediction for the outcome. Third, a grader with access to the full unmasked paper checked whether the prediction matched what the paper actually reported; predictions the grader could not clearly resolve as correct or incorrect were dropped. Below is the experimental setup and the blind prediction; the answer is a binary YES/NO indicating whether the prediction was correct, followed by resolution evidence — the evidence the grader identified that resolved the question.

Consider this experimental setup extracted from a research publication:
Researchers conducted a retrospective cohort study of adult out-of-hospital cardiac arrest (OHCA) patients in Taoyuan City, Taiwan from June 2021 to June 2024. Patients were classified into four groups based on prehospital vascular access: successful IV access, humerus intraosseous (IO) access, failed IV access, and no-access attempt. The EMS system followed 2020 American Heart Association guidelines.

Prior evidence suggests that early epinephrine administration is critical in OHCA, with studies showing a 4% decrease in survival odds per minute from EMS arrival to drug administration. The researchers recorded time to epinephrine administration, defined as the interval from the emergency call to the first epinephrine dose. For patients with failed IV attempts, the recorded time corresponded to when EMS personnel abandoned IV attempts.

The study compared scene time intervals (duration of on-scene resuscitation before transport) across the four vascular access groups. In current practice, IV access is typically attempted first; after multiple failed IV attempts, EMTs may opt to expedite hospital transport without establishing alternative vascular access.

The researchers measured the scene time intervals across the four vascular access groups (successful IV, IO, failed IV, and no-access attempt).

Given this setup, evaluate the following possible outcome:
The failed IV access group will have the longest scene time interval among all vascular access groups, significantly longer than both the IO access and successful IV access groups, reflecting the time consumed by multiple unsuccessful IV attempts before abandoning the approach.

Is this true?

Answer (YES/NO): NO